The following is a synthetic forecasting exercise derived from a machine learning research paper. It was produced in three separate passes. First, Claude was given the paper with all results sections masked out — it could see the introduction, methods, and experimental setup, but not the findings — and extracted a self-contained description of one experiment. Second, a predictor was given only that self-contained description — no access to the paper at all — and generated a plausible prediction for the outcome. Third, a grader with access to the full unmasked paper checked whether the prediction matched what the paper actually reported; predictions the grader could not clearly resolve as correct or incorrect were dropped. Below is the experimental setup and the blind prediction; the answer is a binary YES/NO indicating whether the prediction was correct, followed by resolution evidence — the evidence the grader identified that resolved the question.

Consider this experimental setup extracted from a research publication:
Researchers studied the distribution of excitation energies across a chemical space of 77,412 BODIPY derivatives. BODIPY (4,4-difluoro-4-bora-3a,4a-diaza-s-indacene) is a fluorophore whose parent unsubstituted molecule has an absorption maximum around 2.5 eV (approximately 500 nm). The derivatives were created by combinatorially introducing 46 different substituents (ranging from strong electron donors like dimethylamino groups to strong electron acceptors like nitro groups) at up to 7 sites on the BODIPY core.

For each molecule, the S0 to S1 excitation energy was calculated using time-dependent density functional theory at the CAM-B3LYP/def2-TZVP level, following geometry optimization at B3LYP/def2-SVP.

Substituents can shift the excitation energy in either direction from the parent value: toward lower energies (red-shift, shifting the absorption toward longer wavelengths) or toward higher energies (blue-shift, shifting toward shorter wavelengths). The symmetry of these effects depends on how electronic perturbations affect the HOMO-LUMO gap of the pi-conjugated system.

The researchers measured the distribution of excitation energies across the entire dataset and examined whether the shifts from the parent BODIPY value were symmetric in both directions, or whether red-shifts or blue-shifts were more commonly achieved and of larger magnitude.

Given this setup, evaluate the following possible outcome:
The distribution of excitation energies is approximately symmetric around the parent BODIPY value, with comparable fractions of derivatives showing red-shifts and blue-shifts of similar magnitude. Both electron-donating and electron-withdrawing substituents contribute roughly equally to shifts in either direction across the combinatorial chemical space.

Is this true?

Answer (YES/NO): NO